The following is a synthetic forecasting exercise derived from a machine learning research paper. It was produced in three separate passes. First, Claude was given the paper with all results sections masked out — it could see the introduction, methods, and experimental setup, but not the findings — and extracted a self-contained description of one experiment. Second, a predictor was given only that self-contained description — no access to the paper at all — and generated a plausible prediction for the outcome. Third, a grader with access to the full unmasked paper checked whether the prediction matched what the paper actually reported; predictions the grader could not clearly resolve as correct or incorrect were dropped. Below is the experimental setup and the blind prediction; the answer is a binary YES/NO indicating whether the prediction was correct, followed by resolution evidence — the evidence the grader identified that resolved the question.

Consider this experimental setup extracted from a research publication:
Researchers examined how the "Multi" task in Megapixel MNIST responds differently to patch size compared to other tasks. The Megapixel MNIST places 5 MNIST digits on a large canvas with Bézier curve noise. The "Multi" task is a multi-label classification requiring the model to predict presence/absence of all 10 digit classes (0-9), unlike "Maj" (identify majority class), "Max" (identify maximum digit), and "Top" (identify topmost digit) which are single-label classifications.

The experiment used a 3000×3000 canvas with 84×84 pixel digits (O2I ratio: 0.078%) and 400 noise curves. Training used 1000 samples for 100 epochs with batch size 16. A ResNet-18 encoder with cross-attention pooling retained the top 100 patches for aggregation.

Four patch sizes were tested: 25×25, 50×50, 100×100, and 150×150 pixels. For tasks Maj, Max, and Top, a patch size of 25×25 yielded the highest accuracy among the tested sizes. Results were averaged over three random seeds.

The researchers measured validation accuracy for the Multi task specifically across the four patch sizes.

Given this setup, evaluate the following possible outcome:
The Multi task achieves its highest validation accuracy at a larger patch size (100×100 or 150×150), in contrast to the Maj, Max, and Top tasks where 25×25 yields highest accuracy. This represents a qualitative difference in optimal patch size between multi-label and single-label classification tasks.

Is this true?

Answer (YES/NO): NO